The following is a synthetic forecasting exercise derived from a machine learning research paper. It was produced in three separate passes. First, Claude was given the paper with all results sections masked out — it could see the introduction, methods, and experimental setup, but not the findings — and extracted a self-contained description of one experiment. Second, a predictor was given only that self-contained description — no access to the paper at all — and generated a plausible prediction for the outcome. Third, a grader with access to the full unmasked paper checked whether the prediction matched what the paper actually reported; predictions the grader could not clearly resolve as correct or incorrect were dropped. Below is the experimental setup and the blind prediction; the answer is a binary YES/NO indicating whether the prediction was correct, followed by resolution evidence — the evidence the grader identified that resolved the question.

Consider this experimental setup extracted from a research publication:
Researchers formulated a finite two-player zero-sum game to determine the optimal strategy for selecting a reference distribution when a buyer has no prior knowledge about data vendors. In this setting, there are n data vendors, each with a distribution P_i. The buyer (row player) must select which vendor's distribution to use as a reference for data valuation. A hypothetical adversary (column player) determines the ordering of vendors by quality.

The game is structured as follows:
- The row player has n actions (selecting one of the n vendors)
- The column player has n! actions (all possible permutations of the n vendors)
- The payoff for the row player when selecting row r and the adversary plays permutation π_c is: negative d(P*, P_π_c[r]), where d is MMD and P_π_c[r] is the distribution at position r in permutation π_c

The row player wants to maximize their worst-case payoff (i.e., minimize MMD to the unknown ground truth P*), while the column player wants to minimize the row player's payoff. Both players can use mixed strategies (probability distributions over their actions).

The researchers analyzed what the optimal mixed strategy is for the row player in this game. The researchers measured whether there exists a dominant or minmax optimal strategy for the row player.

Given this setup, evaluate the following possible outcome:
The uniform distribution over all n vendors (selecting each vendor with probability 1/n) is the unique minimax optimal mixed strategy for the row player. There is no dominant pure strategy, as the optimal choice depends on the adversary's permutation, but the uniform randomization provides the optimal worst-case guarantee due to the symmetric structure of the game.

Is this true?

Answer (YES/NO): YES